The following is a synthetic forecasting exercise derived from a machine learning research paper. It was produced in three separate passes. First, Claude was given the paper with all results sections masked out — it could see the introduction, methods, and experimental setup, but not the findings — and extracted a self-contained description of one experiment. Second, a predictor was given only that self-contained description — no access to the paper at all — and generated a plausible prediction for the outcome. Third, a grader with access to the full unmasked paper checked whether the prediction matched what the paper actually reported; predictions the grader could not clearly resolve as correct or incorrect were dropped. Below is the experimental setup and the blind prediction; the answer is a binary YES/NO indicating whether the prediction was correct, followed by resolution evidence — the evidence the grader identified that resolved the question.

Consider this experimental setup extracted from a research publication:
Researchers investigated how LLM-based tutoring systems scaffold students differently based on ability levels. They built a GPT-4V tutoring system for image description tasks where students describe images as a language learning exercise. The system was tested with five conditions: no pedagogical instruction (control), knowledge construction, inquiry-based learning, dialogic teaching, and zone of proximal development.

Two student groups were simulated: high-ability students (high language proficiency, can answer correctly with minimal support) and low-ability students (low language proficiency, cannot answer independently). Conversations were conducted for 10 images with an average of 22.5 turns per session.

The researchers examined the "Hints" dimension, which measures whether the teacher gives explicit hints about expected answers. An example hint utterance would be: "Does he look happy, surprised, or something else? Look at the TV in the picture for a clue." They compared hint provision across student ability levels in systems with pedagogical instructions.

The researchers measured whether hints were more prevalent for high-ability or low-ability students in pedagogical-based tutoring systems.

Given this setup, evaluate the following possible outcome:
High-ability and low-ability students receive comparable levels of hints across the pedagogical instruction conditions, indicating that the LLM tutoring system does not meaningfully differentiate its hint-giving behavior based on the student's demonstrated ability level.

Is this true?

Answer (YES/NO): NO